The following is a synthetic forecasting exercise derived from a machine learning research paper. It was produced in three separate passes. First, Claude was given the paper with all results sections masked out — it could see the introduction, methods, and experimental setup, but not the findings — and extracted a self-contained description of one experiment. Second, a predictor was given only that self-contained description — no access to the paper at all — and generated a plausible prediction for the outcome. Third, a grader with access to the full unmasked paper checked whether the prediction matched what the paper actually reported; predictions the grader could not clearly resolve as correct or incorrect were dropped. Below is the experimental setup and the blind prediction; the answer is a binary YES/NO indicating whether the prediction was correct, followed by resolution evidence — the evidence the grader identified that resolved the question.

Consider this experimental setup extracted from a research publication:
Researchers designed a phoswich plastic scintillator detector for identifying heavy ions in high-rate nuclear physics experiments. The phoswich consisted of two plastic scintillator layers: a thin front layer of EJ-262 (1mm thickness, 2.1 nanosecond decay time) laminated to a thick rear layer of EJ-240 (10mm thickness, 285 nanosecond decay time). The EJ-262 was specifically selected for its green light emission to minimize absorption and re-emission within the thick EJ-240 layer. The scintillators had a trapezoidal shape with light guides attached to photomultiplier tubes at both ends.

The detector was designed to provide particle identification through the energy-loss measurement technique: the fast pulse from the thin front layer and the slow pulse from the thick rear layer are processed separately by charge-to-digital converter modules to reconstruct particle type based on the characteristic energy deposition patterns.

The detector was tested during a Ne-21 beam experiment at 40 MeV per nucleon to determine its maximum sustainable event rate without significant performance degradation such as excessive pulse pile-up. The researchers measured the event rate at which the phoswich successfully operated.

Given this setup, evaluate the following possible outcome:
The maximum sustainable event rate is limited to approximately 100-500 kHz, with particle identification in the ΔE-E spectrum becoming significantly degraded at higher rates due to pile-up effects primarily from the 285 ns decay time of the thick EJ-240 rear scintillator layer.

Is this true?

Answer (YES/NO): NO